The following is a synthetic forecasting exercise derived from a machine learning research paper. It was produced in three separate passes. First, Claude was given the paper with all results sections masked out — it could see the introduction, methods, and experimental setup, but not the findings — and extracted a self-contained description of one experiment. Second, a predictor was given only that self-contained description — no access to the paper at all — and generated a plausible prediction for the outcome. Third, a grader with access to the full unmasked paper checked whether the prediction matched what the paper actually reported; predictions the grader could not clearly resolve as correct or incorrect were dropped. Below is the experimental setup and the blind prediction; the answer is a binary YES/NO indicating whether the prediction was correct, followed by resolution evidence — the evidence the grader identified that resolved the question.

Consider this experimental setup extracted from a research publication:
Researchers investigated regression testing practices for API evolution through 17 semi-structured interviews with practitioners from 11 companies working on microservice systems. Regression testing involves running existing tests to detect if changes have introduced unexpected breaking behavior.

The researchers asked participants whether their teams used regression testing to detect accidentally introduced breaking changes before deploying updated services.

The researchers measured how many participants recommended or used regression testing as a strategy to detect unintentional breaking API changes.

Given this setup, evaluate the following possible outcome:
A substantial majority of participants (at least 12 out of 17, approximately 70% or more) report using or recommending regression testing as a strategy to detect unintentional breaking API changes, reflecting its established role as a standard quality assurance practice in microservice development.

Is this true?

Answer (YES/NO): NO